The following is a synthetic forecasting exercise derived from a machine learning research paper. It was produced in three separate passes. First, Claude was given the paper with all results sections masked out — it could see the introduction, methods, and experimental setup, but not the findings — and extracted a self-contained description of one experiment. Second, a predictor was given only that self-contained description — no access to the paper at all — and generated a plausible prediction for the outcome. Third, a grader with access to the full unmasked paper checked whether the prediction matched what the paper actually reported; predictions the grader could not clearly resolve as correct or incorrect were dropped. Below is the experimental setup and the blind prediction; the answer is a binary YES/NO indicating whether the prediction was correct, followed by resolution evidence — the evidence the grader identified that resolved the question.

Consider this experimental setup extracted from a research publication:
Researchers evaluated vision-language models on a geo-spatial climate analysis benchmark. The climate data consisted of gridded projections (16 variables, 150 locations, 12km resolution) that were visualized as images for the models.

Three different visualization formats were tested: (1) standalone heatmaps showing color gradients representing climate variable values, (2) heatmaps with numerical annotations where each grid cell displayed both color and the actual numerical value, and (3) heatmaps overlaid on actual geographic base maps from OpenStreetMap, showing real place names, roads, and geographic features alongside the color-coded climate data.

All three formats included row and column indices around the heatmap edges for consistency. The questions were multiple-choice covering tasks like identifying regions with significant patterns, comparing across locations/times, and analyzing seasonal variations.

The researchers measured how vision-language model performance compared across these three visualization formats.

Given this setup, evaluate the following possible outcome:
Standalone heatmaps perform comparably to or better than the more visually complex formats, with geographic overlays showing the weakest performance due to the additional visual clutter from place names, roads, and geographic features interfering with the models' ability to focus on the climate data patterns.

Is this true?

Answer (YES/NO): NO